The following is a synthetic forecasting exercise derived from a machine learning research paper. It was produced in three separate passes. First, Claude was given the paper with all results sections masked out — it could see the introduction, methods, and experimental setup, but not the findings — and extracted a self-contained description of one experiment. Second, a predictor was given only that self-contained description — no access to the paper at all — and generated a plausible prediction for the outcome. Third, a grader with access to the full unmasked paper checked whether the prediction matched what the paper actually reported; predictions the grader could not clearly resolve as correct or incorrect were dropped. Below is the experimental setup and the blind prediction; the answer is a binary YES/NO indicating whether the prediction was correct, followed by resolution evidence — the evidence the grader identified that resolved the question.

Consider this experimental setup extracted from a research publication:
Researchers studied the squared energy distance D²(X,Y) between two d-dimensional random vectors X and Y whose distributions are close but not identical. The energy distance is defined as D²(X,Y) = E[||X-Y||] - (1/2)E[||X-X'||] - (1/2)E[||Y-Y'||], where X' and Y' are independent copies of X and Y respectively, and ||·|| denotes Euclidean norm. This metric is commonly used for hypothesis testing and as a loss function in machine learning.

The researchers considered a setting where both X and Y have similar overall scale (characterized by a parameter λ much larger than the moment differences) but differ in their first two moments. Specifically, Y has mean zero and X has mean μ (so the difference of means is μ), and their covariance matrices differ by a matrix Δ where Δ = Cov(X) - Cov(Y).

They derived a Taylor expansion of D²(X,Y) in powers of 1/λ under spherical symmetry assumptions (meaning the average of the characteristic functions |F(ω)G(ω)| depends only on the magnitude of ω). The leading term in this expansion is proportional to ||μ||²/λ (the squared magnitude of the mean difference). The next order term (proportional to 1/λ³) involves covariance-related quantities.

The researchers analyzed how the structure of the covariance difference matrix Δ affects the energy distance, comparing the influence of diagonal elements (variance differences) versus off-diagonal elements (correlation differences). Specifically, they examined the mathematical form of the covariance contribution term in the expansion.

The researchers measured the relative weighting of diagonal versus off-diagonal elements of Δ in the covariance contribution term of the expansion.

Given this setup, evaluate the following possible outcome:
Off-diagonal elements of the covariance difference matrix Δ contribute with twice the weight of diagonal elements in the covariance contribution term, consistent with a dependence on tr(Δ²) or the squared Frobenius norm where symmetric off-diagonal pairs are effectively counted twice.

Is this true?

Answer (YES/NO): NO